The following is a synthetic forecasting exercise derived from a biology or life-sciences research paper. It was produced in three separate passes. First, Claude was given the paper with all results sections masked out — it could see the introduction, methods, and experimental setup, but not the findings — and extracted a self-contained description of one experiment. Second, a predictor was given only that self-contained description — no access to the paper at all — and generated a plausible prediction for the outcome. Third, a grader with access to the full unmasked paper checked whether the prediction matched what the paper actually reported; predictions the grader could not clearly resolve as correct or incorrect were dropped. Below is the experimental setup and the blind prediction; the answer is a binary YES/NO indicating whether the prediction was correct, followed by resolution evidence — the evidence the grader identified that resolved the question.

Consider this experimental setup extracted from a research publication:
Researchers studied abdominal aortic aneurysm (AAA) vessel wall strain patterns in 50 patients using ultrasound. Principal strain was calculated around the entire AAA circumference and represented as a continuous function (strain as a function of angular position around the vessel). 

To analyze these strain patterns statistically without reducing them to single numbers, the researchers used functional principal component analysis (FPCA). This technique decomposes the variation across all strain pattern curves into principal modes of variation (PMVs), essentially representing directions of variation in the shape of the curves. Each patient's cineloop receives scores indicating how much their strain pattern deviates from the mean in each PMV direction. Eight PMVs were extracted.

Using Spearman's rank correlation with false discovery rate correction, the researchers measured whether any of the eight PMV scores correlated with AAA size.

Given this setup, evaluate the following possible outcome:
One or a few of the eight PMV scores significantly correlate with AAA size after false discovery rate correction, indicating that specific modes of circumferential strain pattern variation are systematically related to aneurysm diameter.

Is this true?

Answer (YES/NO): YES